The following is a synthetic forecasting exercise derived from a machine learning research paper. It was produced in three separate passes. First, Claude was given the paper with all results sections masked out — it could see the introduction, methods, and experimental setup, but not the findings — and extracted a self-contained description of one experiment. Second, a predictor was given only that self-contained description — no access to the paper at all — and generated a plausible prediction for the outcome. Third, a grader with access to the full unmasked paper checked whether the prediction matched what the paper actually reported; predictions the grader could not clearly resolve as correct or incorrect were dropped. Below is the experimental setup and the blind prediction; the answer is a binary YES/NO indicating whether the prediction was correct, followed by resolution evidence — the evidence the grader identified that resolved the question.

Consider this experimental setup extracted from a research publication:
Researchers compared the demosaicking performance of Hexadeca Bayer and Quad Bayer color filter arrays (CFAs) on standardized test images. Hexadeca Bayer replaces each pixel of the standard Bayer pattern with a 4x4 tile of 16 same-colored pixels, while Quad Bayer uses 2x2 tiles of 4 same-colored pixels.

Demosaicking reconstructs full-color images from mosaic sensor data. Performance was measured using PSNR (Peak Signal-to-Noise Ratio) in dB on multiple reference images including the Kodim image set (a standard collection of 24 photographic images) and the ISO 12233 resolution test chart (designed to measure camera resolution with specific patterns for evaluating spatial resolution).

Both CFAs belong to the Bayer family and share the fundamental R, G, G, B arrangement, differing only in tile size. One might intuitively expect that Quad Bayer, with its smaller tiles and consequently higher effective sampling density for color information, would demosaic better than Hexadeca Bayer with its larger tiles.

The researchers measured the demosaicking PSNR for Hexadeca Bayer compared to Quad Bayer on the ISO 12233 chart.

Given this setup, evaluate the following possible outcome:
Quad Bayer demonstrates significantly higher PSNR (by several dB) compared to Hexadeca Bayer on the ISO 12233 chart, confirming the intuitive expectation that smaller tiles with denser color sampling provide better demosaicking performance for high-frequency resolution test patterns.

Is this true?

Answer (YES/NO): NO